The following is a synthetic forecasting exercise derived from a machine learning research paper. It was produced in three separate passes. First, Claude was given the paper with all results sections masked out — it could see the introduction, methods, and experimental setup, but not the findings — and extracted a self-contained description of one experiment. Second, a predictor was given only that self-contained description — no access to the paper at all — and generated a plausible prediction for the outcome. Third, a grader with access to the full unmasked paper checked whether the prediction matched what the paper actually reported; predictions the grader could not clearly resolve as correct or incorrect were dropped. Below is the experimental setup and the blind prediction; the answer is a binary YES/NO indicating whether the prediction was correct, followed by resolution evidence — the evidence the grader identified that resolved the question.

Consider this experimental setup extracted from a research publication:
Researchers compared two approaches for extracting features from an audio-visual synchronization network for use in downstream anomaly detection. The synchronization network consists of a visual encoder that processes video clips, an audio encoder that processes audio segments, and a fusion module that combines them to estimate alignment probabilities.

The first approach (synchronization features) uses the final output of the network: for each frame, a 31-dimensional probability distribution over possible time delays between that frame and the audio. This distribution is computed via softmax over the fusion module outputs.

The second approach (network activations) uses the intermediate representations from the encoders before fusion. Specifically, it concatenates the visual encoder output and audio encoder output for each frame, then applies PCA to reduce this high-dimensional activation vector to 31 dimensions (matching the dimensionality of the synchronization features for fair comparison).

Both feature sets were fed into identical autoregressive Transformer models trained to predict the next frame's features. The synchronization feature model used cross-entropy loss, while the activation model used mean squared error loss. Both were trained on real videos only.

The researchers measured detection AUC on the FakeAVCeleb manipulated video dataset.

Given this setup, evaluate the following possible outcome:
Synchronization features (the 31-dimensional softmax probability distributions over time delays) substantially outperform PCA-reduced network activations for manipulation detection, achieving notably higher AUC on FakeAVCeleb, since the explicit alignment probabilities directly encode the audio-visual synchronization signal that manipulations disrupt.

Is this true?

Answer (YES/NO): NO